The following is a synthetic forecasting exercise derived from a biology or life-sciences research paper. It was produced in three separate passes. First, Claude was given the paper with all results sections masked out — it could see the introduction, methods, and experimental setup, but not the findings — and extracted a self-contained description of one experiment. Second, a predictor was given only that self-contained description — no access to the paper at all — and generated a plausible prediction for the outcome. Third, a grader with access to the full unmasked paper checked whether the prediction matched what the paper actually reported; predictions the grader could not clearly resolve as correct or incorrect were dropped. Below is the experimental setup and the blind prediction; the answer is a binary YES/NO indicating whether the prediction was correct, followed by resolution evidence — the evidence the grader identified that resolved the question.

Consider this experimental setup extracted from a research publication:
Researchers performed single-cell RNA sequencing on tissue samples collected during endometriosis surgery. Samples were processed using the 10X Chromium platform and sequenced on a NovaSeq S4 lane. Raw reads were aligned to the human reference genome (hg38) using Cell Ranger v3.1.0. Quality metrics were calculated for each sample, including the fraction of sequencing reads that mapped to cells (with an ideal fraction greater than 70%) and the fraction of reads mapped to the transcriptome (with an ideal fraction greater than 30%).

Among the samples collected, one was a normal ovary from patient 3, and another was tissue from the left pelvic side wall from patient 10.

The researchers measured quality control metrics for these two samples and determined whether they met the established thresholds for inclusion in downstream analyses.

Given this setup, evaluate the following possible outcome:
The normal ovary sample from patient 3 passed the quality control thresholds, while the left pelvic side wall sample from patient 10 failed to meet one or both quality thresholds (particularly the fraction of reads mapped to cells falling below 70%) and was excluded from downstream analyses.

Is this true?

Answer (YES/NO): NO